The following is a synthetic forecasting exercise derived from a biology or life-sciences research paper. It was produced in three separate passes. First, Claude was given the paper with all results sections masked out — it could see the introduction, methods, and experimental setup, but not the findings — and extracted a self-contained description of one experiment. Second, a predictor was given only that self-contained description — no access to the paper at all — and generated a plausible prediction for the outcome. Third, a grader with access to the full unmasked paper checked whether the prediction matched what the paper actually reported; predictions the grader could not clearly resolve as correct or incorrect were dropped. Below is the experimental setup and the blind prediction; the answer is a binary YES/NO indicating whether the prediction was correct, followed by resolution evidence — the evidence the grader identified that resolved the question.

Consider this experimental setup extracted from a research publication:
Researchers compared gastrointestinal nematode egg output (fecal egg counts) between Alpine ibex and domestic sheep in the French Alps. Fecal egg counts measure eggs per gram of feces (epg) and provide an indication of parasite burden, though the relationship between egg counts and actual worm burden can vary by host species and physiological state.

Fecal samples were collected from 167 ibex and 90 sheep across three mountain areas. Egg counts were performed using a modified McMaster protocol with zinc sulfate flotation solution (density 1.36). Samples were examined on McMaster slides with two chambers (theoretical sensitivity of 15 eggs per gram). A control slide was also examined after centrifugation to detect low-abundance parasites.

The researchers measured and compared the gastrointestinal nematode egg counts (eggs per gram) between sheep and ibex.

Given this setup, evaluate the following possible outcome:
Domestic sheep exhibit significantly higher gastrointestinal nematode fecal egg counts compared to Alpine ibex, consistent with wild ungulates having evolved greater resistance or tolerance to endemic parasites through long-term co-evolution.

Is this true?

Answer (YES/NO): NO